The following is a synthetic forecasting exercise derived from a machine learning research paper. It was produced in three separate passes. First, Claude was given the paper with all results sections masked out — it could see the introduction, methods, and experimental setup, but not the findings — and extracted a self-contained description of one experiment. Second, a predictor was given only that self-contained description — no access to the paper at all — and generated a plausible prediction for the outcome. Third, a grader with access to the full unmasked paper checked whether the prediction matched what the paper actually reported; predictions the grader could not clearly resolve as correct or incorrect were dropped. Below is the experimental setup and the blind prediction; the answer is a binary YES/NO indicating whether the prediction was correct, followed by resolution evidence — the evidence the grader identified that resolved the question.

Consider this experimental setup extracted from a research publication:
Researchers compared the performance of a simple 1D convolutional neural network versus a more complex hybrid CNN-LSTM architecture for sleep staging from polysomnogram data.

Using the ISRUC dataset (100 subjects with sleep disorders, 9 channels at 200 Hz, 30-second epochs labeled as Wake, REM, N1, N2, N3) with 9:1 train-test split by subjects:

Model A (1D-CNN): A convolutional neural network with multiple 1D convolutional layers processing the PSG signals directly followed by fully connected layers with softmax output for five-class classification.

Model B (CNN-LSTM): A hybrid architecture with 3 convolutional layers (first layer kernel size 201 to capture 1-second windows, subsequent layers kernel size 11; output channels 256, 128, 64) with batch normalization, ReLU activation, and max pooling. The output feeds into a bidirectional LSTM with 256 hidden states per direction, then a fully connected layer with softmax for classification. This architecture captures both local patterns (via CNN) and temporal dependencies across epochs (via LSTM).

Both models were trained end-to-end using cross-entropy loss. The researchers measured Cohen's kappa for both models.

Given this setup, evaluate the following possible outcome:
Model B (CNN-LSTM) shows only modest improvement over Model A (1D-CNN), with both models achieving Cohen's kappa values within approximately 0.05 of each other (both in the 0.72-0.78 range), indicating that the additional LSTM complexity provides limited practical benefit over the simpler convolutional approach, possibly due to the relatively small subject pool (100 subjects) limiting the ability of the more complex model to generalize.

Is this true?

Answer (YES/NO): NO